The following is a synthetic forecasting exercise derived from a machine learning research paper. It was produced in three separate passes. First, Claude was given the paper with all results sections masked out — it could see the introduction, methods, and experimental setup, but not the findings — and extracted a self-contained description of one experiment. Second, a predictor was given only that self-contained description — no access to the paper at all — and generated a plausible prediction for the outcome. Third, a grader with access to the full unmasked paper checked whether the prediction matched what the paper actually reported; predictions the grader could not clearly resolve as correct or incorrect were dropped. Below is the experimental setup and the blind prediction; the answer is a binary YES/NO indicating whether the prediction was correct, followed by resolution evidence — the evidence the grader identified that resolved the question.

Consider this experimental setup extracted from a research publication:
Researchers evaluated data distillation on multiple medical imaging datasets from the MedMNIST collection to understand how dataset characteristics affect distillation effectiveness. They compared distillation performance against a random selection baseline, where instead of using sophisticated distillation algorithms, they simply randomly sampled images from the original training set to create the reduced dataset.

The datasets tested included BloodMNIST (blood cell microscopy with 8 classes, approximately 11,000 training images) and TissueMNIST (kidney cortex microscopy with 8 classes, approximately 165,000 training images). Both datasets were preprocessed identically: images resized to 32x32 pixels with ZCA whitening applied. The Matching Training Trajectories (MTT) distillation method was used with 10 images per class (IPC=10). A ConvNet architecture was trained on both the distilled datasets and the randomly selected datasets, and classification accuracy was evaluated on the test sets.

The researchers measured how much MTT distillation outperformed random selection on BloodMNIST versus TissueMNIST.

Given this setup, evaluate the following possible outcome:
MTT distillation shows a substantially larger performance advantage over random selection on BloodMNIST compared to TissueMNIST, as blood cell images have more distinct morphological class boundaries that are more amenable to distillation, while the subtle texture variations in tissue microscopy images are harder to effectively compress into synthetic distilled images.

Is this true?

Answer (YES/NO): YES